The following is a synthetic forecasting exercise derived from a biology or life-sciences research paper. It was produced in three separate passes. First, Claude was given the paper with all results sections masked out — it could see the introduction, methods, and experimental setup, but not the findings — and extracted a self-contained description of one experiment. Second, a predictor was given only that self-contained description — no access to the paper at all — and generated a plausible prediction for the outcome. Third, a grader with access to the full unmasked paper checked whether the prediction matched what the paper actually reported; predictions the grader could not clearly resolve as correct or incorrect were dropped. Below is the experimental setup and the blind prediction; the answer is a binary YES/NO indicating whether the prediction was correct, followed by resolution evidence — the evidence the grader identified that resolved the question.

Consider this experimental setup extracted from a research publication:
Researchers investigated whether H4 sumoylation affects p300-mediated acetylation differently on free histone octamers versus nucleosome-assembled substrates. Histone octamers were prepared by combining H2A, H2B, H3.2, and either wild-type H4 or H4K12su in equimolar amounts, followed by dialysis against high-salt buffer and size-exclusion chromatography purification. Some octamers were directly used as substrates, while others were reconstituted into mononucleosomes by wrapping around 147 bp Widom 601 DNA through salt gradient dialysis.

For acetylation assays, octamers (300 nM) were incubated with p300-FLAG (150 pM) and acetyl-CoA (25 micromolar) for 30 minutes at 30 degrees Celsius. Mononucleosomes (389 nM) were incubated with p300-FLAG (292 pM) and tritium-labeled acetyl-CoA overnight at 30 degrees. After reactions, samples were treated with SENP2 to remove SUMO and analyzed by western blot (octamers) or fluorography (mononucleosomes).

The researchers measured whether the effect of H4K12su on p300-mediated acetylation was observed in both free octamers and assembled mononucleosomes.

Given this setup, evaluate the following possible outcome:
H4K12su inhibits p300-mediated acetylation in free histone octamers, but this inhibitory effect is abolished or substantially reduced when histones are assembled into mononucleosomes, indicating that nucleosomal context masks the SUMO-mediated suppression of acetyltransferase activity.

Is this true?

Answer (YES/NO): NO